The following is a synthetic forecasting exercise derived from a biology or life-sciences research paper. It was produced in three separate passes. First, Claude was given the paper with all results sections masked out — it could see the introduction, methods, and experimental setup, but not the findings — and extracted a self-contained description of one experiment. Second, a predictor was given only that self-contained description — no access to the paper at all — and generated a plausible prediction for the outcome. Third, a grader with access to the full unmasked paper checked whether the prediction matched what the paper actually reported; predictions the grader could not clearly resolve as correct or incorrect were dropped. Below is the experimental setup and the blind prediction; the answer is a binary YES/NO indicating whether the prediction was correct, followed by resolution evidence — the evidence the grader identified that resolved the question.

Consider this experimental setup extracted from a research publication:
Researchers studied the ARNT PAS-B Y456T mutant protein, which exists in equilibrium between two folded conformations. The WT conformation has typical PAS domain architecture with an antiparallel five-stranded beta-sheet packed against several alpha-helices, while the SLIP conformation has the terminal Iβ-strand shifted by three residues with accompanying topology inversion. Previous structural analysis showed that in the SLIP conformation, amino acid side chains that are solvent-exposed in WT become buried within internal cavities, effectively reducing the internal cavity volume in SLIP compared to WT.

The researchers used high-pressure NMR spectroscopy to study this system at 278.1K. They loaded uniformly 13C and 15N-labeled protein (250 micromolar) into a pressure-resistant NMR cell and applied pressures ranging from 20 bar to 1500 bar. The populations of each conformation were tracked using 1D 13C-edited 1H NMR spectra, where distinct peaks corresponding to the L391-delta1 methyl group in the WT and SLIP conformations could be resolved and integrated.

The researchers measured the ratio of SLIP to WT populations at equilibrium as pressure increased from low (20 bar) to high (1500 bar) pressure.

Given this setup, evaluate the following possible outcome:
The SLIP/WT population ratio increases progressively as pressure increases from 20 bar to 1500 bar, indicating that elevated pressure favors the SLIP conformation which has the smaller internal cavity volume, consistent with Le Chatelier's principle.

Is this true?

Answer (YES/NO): YES